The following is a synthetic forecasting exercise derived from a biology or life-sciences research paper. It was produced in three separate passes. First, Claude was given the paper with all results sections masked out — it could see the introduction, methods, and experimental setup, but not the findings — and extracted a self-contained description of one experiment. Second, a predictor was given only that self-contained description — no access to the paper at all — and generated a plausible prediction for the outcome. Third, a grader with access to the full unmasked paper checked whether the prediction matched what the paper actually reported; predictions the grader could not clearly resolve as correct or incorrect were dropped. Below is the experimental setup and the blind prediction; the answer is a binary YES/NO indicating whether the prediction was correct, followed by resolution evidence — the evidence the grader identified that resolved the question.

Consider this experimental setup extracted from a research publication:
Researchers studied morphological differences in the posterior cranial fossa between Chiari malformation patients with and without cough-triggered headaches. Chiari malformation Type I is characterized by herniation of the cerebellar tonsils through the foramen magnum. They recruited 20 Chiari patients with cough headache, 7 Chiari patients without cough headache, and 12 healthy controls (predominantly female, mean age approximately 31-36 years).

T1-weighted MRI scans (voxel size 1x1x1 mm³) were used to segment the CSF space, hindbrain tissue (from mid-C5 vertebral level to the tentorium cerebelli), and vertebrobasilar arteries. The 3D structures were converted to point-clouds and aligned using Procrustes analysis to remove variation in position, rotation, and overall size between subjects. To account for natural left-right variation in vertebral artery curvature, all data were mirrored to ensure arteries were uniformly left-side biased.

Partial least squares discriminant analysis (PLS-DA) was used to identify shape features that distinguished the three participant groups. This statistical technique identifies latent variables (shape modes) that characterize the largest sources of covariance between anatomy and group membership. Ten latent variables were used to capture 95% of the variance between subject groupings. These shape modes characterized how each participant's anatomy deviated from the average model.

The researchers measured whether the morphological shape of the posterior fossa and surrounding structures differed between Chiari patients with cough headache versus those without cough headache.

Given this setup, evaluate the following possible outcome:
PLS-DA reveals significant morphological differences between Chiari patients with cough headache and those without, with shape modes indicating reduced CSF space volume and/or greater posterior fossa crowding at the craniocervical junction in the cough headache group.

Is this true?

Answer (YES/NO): YES